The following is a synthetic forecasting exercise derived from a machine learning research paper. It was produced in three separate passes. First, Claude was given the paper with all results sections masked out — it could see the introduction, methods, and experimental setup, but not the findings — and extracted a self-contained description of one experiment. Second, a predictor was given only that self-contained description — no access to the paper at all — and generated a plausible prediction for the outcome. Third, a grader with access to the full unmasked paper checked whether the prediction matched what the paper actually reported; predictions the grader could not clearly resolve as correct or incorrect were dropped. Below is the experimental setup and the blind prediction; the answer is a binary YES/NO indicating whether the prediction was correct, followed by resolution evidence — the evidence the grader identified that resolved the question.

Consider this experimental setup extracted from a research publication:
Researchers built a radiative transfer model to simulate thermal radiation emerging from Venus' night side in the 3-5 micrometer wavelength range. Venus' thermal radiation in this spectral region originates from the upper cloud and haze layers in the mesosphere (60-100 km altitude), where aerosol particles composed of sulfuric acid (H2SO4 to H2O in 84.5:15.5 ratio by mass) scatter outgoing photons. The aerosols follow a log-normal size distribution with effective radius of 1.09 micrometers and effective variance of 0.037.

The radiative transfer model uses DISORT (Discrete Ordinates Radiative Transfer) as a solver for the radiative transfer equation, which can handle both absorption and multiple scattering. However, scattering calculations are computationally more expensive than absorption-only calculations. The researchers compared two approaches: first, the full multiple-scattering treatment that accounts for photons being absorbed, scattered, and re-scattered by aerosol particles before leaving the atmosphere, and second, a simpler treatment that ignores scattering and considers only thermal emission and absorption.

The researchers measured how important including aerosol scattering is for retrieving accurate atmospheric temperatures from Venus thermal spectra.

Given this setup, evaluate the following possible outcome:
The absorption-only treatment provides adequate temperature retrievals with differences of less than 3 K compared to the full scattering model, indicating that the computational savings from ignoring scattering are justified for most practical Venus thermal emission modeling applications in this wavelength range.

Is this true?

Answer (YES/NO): NO